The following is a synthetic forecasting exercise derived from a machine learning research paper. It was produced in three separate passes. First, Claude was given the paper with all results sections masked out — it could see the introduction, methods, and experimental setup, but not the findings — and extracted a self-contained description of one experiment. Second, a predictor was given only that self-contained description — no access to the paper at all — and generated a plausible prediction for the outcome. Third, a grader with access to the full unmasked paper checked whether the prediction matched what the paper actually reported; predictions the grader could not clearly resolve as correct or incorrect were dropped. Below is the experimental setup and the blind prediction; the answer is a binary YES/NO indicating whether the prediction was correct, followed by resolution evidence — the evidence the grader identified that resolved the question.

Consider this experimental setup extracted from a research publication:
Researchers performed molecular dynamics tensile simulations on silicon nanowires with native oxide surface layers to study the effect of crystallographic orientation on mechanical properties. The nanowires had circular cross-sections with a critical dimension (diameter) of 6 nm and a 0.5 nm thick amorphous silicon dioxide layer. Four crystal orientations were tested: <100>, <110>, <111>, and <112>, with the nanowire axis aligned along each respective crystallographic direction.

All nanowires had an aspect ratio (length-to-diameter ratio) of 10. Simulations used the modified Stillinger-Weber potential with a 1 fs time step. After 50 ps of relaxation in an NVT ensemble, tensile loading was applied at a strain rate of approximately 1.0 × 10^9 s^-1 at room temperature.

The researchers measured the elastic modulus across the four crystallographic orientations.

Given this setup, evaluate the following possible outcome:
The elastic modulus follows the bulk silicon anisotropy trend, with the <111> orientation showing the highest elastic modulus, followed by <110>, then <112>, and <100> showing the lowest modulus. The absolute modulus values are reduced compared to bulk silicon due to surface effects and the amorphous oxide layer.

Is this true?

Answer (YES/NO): YES